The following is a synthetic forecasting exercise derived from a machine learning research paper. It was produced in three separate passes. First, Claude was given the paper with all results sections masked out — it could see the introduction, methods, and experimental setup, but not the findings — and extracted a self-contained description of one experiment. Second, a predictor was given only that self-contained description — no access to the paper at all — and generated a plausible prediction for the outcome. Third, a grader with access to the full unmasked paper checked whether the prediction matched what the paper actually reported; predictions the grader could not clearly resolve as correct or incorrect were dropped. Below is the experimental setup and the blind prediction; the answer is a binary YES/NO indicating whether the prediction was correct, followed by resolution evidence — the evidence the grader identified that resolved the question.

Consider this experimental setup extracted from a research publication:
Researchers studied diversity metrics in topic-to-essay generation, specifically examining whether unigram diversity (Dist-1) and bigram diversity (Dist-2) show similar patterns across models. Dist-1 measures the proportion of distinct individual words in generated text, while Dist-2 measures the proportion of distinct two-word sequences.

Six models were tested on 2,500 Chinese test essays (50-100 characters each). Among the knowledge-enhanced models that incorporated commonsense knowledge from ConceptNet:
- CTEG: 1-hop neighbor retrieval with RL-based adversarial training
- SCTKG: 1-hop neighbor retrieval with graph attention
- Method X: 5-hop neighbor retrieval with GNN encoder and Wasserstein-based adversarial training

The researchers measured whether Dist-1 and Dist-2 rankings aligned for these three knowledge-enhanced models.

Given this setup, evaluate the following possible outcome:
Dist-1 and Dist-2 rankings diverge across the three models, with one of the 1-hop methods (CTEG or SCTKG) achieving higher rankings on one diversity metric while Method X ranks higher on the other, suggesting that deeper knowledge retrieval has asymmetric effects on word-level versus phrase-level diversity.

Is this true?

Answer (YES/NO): YES